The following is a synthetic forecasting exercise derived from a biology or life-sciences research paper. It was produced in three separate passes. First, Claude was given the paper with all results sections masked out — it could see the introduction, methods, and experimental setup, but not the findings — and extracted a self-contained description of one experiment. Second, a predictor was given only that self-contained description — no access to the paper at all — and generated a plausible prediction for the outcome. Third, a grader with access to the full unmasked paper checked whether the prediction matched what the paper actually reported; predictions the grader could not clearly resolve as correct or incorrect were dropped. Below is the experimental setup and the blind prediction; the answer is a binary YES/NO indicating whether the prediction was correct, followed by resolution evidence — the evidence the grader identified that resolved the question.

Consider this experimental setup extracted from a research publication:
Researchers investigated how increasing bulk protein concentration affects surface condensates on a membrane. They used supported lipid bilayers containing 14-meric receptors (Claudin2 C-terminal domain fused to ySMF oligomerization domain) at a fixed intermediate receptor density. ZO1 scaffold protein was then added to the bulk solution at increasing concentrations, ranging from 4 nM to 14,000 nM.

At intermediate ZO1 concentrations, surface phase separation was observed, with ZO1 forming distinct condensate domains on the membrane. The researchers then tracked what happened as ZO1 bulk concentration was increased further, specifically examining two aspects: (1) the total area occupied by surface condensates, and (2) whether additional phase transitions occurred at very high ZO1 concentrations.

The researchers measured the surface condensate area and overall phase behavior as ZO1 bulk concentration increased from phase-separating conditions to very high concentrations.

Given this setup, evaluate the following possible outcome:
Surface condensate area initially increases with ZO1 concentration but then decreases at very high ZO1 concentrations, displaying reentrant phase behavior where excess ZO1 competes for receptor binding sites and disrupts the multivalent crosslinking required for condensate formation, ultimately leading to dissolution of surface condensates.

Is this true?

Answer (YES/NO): NO